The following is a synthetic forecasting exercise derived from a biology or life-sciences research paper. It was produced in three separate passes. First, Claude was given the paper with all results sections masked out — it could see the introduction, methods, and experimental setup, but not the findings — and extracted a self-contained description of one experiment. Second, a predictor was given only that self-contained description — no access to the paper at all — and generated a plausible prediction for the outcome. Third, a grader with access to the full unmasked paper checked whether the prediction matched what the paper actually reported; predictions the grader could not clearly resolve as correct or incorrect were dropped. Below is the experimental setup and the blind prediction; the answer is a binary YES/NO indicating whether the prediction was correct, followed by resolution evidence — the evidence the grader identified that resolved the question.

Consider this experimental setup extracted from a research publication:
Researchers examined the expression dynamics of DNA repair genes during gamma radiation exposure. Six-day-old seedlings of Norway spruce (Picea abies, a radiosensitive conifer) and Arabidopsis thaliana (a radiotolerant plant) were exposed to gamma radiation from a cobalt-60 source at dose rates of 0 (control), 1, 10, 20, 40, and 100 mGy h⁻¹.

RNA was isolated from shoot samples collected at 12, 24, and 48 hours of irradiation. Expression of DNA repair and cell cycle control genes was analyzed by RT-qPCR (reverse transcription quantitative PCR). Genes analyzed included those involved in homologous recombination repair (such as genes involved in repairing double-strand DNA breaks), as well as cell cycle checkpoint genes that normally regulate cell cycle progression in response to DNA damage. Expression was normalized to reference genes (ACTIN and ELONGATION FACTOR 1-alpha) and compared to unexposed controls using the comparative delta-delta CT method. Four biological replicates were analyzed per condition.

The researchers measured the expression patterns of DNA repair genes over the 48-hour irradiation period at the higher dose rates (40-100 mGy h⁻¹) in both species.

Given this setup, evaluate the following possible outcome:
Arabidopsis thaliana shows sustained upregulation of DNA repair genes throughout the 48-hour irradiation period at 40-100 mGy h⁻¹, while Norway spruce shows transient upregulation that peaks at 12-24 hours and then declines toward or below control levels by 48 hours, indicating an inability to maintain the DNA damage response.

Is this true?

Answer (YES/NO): NO